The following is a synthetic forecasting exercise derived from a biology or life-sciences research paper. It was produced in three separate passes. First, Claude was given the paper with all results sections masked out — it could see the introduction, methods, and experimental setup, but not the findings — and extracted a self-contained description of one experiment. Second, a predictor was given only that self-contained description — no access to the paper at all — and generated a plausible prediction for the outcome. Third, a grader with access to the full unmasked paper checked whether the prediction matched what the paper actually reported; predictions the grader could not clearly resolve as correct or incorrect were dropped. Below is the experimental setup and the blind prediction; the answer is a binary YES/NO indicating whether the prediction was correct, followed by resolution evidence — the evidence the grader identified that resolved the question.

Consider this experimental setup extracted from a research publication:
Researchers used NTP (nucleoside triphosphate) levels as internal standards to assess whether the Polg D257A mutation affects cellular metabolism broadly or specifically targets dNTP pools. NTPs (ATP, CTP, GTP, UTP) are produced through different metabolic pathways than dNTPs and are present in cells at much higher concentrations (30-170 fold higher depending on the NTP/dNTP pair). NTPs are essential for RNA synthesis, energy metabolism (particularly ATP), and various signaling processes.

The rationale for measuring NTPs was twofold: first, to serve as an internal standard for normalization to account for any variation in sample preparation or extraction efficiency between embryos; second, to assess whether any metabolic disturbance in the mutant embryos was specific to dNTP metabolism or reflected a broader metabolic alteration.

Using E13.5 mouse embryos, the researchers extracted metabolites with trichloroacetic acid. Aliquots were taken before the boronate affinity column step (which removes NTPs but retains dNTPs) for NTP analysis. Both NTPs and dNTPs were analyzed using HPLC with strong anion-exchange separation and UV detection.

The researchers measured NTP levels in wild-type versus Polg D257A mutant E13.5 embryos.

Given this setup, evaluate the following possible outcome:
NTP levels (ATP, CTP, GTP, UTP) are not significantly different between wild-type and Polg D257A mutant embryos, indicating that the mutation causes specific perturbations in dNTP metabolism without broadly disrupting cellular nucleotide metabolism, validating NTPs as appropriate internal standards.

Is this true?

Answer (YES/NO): NO